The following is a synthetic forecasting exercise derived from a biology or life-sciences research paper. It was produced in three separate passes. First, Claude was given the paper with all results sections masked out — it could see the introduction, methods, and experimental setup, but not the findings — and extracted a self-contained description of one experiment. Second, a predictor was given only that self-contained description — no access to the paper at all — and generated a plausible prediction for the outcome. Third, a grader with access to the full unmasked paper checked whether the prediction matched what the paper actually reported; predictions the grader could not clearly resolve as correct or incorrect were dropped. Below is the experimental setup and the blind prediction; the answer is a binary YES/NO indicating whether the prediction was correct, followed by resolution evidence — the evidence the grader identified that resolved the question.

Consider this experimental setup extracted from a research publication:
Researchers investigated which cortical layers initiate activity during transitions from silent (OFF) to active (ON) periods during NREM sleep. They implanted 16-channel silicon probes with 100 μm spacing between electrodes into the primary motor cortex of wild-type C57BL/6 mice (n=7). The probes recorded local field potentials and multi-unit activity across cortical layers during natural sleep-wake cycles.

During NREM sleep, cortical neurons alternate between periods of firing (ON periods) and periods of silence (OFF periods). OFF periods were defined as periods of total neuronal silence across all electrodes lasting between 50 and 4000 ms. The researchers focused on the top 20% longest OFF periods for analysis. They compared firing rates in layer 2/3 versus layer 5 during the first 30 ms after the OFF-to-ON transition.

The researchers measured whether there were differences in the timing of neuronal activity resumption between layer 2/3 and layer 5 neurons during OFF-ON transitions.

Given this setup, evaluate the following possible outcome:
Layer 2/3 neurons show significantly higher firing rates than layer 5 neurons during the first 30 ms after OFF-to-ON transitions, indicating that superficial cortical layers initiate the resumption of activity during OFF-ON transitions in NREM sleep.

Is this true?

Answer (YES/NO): NO